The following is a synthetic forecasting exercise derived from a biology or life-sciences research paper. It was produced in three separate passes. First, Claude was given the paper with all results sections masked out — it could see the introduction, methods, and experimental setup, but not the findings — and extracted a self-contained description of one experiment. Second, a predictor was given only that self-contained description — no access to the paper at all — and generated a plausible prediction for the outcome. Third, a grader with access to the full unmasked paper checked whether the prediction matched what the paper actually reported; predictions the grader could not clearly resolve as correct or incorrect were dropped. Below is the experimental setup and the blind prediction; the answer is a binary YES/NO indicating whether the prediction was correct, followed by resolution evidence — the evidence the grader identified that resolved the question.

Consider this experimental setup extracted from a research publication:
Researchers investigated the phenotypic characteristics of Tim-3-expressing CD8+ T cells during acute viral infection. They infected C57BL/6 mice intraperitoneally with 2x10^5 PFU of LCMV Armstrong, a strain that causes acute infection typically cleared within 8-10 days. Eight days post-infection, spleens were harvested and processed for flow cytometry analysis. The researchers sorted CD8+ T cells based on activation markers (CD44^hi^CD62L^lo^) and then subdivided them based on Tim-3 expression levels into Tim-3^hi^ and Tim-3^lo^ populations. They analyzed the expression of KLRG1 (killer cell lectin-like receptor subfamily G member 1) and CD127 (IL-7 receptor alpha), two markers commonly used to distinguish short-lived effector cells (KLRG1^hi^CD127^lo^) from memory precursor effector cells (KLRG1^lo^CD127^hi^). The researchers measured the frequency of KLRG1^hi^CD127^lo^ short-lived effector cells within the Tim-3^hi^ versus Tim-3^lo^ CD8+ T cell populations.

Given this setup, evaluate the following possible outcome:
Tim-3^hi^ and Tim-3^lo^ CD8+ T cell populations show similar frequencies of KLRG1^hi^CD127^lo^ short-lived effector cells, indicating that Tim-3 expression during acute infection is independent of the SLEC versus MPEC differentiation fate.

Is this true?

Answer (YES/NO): NO